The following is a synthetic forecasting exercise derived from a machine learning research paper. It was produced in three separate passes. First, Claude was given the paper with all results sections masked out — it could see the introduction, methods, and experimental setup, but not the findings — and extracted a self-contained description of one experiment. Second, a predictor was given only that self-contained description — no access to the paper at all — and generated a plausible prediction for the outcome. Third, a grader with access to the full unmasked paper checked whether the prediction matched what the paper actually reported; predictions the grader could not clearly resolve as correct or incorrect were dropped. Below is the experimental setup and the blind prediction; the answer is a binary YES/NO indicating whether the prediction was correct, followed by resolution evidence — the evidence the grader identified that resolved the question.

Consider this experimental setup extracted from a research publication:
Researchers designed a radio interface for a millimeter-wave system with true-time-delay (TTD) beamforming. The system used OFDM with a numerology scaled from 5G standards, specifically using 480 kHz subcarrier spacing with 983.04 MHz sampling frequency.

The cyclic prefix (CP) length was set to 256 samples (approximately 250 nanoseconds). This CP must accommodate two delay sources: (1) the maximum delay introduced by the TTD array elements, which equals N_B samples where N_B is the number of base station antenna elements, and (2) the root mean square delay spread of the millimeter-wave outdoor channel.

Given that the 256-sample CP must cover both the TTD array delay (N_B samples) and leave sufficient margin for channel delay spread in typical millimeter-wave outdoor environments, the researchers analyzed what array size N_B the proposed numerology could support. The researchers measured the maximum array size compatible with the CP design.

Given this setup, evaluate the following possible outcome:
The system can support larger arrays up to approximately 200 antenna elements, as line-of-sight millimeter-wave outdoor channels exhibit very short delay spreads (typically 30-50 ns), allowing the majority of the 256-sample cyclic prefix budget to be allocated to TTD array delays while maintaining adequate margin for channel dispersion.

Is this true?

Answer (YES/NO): NO